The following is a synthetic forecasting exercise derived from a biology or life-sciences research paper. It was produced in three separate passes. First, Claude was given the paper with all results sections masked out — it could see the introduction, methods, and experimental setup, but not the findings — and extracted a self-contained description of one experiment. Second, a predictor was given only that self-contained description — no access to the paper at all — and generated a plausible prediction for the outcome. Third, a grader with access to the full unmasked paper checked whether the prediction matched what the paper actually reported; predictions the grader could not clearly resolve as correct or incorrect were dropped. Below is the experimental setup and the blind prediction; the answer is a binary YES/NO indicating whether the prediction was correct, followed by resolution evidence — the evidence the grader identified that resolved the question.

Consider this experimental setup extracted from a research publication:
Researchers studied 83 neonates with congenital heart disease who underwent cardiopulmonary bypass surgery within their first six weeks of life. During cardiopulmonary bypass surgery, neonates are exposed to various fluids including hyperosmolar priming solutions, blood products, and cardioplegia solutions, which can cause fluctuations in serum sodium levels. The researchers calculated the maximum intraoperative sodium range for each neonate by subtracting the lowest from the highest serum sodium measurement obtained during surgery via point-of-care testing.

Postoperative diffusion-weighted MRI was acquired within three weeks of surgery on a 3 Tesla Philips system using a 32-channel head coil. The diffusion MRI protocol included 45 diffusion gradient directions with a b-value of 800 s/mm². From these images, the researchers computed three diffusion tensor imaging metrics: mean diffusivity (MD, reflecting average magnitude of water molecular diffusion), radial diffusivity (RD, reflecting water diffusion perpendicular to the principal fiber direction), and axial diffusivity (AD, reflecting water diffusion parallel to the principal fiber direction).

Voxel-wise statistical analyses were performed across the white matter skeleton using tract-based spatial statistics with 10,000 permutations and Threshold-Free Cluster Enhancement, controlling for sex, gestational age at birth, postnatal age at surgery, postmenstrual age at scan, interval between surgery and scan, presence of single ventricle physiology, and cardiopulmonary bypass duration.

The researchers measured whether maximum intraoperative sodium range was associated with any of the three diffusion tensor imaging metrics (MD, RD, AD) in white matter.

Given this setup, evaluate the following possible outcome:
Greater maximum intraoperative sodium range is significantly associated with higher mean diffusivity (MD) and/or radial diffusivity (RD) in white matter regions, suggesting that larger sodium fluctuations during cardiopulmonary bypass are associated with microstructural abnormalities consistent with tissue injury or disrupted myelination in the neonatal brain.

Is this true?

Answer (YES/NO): NO